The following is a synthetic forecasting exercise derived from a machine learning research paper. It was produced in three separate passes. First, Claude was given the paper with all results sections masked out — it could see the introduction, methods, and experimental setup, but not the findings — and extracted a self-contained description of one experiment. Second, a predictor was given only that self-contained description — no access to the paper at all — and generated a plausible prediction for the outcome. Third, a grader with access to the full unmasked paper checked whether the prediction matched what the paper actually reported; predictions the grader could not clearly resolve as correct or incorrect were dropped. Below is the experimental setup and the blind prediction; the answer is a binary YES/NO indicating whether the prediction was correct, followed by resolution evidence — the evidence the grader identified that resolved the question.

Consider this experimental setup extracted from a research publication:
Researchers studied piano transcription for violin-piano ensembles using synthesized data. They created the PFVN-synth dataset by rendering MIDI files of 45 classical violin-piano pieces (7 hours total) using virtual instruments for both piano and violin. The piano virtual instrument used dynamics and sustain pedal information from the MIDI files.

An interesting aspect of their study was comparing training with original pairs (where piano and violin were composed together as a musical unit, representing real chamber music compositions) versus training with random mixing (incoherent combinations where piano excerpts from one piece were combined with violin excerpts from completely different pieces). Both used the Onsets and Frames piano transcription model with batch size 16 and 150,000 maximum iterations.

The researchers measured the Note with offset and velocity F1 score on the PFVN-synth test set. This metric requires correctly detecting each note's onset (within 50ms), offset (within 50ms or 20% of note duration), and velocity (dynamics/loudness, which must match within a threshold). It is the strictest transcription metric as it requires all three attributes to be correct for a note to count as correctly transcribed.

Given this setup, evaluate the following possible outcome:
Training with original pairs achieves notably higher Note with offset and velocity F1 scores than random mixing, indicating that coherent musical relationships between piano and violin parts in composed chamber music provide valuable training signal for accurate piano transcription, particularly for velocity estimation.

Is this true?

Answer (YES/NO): NO